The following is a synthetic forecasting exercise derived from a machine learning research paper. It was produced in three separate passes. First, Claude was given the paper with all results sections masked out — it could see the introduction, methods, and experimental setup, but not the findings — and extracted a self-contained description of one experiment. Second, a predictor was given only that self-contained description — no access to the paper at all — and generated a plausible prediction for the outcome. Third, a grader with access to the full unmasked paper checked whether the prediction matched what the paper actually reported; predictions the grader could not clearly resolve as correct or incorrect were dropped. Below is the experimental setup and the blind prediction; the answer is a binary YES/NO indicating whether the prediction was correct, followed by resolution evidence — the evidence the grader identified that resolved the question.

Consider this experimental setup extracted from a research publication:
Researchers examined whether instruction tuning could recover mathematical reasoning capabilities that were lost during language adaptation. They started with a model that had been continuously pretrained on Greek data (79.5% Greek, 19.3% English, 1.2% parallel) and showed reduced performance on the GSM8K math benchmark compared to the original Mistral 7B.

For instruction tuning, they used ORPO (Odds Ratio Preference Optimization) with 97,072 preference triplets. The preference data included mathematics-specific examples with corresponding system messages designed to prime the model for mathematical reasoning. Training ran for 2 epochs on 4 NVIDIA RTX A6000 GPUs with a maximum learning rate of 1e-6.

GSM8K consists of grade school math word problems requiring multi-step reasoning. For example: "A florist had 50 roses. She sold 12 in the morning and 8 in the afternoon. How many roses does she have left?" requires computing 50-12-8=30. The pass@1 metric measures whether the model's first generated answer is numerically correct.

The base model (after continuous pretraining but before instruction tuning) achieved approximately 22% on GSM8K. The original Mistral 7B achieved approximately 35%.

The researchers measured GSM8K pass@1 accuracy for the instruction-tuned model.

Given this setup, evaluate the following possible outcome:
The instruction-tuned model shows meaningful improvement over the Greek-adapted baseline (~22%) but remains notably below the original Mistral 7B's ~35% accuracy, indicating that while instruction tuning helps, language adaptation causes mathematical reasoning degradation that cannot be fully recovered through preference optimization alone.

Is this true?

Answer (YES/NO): NO